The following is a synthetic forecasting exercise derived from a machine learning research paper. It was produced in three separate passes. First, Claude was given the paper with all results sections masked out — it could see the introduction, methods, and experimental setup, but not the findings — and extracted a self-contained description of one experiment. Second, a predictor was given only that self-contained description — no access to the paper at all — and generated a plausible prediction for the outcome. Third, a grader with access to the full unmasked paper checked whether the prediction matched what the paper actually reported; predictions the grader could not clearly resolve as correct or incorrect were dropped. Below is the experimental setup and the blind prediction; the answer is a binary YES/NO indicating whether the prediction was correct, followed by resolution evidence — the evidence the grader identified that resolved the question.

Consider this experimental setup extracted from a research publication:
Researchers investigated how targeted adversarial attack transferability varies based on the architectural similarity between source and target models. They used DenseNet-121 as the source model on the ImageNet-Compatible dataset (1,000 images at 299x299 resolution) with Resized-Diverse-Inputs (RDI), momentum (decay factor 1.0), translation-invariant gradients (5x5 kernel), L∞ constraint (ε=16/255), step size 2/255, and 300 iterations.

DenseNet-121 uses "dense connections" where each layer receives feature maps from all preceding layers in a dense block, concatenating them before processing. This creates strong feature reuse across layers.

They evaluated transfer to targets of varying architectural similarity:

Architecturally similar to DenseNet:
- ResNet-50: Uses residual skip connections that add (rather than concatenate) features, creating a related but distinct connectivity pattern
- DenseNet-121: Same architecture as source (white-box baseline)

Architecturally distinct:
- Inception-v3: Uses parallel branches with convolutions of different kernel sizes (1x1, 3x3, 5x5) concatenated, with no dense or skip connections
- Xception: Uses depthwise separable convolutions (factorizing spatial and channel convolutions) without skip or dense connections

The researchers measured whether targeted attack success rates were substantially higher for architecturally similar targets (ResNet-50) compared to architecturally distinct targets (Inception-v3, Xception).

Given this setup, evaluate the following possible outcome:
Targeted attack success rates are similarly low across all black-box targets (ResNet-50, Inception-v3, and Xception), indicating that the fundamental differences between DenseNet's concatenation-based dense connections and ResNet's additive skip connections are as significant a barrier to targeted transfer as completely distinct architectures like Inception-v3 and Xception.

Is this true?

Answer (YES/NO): NO